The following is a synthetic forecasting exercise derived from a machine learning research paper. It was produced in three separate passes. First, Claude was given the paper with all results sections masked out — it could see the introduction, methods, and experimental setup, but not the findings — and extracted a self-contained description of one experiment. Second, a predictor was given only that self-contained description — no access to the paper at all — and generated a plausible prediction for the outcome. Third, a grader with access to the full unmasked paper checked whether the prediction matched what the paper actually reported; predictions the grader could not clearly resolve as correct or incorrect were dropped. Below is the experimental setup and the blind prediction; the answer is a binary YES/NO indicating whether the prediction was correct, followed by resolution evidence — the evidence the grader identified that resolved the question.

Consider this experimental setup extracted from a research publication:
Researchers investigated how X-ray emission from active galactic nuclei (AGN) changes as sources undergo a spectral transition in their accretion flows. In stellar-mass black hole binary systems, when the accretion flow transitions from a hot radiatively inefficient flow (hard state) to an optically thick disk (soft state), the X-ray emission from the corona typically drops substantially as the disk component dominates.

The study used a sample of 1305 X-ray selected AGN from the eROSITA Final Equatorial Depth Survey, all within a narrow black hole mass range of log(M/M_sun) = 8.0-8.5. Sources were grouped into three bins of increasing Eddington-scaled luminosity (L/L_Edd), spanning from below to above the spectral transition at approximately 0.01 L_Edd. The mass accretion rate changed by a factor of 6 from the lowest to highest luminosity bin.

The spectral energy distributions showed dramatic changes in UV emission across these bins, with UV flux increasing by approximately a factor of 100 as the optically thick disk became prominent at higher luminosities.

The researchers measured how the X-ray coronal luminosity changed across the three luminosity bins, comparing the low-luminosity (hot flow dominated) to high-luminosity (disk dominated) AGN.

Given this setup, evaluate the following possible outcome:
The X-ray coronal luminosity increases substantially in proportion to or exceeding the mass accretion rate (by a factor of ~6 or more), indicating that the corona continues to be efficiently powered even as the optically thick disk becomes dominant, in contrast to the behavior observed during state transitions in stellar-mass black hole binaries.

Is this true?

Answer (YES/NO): NO